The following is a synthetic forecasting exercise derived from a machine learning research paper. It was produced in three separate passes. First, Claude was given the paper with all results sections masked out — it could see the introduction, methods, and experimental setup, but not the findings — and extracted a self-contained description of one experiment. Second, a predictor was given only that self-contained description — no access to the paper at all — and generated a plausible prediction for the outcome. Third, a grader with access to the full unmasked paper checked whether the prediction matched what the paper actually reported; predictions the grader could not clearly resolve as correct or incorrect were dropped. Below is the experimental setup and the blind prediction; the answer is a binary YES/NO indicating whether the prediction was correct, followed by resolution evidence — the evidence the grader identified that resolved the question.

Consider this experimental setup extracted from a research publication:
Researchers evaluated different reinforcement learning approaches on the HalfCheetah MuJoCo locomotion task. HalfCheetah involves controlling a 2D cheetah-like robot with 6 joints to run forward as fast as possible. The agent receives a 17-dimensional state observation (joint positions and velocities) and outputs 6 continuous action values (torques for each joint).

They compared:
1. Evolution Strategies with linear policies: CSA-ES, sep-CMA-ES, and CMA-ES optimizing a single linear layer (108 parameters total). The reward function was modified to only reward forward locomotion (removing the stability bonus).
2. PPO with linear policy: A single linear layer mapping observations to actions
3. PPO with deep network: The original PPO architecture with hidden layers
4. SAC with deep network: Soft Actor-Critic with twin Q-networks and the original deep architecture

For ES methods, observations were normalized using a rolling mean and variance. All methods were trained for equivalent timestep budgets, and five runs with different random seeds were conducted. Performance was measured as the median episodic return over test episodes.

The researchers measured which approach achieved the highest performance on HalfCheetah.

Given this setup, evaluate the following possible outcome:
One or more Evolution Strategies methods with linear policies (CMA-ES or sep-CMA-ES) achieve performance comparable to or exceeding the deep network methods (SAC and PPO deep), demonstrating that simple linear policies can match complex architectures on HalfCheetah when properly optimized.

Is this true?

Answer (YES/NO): NO